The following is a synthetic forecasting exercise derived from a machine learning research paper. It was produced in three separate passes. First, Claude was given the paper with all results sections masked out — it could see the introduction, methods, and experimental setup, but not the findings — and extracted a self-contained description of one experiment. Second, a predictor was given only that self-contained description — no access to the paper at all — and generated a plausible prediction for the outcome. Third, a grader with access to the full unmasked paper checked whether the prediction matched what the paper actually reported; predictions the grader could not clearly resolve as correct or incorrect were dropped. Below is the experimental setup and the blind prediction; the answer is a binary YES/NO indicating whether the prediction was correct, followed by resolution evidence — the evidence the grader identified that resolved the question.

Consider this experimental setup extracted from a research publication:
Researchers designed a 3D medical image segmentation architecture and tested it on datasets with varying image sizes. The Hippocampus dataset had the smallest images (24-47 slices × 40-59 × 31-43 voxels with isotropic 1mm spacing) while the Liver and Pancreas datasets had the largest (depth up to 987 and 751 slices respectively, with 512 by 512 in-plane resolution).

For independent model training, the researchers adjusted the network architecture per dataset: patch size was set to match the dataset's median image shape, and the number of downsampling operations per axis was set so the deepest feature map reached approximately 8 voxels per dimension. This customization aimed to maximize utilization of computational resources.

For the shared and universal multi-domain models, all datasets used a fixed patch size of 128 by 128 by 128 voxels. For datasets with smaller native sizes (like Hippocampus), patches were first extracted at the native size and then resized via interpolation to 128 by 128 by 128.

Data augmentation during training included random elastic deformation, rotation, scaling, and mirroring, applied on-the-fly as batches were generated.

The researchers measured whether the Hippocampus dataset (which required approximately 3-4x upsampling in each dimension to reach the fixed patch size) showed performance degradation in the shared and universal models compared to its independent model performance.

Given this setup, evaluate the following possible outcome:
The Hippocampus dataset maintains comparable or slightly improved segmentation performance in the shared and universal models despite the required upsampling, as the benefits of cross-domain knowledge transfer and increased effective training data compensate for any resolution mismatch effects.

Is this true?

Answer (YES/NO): NO